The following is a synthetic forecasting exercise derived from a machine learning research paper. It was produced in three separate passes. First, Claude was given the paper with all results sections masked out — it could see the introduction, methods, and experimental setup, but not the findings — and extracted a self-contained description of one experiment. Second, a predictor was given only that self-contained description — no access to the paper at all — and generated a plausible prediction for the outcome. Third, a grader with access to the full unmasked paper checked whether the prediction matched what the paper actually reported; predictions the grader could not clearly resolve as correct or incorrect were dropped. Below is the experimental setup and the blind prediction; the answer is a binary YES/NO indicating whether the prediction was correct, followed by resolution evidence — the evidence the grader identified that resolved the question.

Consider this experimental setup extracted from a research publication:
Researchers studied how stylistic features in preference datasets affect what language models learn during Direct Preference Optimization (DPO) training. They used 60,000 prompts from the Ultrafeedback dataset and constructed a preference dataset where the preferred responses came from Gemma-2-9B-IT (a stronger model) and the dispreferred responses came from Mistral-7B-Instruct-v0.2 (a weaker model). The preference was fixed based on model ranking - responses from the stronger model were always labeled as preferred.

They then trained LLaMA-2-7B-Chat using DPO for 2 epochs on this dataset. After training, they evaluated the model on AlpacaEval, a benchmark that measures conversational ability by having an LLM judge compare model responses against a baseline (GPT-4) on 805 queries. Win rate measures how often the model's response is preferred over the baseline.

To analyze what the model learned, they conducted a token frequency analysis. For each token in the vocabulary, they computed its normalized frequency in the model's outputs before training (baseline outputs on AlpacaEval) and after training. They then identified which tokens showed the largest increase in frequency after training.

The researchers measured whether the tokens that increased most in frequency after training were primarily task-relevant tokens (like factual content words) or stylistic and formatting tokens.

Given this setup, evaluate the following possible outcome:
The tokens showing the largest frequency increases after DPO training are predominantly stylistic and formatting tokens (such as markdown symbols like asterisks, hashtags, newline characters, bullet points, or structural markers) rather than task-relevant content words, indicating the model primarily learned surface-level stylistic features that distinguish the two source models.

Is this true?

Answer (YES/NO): YES